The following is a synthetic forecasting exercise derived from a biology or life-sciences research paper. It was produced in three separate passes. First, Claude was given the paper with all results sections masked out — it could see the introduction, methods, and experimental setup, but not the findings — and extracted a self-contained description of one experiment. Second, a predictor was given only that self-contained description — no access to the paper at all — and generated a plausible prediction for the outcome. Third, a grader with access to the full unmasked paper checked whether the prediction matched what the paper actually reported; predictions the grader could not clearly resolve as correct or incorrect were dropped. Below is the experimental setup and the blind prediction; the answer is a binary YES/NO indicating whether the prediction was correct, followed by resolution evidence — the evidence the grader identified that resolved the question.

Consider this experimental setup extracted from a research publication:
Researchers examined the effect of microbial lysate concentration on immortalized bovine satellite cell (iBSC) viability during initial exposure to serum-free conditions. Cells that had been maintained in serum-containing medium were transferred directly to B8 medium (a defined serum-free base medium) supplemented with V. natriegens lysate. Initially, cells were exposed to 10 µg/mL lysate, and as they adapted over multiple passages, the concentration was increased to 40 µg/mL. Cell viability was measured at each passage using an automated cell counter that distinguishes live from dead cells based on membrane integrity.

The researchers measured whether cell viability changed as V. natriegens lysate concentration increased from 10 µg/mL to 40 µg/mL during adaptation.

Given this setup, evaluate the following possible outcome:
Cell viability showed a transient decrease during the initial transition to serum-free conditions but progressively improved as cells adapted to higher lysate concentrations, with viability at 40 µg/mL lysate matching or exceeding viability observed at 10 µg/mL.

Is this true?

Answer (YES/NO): YES